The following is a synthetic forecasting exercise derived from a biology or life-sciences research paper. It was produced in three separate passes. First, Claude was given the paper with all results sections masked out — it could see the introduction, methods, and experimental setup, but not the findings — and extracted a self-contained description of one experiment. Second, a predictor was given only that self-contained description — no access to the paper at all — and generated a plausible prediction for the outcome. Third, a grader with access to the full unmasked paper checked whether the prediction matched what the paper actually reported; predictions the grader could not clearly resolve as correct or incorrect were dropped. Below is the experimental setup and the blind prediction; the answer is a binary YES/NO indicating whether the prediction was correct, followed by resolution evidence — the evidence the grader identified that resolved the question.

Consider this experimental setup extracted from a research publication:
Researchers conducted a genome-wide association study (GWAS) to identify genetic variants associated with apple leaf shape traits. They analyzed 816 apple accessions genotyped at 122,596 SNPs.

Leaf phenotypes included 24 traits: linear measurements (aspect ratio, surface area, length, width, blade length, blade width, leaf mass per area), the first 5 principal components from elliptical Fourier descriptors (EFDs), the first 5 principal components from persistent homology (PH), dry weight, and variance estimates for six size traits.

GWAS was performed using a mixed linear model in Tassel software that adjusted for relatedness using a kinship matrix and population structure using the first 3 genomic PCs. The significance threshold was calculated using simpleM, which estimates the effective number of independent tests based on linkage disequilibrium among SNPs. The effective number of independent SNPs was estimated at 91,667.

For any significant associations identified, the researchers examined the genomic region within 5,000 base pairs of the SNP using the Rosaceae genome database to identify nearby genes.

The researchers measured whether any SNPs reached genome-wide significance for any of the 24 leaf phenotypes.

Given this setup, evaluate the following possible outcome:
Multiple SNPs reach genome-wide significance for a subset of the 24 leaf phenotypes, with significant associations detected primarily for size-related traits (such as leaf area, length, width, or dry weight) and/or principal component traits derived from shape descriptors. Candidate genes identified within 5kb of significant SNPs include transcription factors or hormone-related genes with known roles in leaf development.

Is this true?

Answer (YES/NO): NO